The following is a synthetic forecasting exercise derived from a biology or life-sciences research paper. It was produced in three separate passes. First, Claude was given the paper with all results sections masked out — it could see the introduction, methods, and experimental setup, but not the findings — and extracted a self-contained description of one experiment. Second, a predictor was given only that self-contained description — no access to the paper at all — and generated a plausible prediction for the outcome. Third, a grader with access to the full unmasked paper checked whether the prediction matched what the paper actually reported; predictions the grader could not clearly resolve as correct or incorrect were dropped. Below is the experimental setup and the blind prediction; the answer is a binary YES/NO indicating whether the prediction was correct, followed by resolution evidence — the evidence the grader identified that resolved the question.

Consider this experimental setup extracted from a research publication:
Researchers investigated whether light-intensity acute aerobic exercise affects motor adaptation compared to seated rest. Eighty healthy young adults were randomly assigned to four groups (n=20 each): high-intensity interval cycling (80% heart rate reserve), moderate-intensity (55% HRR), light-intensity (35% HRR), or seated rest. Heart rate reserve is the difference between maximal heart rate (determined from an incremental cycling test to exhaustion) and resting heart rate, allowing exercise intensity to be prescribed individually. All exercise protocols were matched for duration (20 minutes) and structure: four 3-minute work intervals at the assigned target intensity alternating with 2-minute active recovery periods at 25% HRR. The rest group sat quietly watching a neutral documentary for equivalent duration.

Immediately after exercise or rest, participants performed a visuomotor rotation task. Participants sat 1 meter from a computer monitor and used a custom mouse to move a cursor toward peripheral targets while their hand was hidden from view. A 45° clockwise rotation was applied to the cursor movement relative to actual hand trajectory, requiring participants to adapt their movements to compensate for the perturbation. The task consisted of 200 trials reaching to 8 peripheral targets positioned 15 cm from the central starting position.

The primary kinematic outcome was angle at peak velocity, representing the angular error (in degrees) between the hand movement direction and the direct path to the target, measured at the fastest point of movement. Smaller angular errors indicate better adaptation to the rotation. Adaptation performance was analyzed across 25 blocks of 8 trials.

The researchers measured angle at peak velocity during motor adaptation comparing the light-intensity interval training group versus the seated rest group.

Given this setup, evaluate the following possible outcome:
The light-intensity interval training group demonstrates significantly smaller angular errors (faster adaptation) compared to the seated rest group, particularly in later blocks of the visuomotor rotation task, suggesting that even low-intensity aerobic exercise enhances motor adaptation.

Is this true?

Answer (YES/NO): NO